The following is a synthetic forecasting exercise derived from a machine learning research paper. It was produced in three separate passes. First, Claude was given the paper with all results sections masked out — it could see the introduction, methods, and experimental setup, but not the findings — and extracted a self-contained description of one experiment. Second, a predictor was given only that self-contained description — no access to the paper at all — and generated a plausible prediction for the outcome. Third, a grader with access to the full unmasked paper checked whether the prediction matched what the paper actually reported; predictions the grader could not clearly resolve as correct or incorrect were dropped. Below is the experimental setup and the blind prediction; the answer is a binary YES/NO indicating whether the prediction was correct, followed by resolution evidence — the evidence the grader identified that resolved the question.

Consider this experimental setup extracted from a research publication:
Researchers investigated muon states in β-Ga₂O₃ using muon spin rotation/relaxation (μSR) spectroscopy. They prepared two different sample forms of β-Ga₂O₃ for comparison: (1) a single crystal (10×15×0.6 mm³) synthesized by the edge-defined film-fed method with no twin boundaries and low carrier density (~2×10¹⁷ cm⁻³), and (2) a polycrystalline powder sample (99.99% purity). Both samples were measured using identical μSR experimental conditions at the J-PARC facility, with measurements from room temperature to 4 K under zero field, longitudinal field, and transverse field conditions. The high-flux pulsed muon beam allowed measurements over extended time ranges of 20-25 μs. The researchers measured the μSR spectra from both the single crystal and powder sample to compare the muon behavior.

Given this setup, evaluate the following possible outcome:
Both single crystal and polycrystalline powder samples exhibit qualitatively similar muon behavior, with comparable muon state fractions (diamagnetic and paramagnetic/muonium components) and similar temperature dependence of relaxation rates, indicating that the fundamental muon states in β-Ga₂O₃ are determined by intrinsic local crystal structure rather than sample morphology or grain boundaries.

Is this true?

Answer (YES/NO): NO